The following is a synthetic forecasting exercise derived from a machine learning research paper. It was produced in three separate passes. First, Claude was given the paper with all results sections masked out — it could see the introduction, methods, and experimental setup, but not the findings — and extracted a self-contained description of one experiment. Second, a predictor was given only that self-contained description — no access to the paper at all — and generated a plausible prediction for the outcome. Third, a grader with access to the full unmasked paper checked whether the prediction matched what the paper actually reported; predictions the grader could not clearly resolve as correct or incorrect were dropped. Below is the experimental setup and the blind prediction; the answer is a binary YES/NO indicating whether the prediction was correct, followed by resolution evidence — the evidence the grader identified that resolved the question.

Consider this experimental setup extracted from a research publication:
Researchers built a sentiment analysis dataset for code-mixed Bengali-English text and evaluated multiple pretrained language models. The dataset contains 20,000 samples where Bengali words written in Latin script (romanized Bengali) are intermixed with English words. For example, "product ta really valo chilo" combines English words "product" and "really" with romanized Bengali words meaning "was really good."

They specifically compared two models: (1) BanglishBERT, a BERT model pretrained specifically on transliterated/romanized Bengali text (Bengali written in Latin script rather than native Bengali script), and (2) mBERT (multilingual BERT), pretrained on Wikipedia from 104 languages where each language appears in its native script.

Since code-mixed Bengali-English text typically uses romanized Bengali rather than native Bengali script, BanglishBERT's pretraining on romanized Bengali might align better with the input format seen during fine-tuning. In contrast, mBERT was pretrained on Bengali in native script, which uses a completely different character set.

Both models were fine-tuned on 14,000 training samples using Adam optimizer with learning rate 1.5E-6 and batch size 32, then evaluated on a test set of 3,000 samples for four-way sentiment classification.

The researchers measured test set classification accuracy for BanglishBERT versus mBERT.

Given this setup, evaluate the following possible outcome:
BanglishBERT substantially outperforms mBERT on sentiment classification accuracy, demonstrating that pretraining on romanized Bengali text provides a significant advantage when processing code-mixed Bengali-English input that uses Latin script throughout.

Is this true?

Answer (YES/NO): NO